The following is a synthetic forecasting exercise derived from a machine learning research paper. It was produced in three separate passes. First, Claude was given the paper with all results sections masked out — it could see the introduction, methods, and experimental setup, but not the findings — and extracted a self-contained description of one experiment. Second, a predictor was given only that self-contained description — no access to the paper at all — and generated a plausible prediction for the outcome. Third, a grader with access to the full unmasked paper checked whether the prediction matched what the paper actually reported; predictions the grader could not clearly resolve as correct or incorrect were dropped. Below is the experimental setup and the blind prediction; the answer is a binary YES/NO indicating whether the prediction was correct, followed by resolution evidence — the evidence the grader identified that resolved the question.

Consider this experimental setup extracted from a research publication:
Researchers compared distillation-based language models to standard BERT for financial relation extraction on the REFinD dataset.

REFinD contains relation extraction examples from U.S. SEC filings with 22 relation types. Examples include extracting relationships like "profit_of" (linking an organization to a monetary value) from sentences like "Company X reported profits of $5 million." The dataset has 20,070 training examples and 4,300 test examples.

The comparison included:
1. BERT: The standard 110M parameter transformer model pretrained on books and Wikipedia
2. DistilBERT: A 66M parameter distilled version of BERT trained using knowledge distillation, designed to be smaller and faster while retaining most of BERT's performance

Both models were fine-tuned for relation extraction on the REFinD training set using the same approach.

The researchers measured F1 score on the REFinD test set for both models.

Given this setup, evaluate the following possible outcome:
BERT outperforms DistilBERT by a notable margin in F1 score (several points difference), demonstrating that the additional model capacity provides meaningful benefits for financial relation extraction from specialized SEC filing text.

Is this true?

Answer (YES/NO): NO